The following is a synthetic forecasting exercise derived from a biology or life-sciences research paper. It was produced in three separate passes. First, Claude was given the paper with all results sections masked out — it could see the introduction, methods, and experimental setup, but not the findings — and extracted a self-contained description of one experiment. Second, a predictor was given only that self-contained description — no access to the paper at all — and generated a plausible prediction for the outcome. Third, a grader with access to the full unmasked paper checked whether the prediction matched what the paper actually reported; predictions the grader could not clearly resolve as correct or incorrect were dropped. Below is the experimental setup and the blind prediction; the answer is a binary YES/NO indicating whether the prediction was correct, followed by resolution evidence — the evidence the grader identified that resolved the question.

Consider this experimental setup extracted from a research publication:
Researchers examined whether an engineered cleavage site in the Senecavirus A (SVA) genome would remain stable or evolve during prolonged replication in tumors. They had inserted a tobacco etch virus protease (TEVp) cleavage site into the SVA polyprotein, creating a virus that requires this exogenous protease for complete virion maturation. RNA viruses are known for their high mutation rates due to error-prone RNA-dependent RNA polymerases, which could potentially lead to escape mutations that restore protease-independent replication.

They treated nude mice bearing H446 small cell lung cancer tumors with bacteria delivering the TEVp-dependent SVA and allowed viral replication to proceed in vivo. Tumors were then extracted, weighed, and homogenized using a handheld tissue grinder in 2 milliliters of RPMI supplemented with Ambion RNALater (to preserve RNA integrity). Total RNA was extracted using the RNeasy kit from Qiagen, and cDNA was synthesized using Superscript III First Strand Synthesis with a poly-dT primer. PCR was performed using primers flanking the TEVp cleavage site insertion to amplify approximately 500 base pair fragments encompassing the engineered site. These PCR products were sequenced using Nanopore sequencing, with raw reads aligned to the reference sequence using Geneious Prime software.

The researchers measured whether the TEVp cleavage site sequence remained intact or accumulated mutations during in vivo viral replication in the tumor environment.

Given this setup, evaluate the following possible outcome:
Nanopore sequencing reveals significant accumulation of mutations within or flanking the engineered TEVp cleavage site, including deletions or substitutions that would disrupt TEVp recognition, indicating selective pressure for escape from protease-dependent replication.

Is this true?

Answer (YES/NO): YES